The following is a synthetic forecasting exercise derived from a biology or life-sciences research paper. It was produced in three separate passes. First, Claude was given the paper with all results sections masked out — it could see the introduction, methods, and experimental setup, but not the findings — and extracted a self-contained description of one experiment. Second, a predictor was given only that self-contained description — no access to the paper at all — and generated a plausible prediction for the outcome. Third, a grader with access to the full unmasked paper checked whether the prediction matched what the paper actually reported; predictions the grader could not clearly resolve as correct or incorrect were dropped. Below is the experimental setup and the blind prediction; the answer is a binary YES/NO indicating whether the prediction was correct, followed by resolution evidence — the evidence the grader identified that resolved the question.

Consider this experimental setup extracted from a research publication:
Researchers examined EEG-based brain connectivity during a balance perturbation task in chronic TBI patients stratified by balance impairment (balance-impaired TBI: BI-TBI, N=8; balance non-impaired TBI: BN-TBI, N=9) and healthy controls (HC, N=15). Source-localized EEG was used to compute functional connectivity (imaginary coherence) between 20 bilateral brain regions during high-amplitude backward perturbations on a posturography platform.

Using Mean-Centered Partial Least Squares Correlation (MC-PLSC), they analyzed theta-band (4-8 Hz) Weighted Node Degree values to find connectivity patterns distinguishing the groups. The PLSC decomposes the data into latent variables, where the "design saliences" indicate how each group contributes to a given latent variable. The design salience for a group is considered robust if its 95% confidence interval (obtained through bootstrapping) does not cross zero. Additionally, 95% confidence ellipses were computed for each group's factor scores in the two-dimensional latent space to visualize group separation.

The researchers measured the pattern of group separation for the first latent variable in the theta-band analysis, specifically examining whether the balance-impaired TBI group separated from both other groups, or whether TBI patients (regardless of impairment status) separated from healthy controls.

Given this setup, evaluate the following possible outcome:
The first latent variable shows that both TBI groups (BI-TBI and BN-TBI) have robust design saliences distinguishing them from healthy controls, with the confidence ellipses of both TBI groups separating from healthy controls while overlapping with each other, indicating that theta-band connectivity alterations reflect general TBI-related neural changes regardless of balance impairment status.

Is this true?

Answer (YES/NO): NO